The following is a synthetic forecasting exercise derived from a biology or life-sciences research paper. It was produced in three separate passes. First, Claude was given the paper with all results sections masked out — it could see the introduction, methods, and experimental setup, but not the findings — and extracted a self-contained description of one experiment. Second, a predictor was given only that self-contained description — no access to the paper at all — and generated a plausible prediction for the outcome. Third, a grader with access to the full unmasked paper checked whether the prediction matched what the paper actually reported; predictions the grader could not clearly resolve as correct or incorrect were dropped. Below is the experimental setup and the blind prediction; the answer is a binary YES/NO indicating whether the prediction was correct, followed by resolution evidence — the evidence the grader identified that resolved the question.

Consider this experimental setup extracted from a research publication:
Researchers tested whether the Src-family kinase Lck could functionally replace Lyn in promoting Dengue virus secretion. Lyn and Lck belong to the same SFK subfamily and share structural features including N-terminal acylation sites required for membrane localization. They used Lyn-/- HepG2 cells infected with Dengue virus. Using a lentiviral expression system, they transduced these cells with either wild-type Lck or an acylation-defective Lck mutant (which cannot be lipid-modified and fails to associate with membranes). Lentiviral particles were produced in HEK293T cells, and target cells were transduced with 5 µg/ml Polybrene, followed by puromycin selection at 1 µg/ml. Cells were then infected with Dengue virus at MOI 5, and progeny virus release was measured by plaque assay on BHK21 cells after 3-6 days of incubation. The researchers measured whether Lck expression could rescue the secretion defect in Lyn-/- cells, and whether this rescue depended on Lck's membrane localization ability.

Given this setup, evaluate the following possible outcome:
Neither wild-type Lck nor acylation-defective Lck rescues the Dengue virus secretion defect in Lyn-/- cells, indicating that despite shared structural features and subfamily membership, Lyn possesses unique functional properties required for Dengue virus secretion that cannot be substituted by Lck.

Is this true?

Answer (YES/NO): NO